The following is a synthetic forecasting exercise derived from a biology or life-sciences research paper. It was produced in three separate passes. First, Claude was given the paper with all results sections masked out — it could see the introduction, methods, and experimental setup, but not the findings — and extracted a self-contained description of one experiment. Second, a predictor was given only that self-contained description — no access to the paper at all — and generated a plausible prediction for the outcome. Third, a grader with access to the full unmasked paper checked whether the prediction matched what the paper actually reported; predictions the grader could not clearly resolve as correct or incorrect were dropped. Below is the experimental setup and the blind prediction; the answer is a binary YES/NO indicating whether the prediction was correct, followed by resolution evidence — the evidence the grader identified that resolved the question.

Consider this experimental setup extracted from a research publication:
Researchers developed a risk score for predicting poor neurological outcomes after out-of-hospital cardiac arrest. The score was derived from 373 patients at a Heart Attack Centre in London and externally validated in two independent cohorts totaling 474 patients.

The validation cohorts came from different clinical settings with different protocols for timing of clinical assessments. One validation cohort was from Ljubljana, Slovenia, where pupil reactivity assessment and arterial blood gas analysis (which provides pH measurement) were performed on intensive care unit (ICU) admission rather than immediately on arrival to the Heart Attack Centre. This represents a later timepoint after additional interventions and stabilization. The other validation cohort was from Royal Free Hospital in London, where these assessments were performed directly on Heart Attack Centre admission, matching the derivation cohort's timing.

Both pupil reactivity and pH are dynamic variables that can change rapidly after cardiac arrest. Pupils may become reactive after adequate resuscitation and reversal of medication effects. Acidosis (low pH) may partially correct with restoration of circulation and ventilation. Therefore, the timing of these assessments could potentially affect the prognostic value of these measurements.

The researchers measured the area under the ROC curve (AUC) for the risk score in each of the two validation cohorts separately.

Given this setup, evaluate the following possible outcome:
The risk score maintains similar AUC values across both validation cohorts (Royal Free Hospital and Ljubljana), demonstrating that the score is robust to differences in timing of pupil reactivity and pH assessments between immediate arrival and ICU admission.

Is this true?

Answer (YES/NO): NO